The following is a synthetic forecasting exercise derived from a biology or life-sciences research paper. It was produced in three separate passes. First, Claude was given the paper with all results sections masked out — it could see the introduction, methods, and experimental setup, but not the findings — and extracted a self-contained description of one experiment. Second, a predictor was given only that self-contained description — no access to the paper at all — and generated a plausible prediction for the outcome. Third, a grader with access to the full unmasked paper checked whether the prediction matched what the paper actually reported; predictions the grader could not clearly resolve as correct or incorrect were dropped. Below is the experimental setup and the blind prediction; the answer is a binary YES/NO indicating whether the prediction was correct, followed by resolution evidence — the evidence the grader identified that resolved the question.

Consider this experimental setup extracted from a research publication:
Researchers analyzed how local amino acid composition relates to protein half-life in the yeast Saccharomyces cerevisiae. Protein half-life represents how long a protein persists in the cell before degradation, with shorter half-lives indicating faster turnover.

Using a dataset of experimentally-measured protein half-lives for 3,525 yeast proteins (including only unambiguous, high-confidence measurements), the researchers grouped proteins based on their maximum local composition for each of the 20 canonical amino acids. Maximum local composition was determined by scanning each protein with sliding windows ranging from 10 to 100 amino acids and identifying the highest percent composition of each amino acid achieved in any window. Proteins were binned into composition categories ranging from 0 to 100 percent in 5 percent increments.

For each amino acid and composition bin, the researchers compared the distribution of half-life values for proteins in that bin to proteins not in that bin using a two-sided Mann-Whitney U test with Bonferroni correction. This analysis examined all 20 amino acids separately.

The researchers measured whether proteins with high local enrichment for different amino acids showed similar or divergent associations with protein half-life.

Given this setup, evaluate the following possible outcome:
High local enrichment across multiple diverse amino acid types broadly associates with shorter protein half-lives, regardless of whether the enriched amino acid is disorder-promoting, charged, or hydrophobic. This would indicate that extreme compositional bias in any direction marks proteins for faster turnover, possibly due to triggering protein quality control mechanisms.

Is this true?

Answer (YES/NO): NO